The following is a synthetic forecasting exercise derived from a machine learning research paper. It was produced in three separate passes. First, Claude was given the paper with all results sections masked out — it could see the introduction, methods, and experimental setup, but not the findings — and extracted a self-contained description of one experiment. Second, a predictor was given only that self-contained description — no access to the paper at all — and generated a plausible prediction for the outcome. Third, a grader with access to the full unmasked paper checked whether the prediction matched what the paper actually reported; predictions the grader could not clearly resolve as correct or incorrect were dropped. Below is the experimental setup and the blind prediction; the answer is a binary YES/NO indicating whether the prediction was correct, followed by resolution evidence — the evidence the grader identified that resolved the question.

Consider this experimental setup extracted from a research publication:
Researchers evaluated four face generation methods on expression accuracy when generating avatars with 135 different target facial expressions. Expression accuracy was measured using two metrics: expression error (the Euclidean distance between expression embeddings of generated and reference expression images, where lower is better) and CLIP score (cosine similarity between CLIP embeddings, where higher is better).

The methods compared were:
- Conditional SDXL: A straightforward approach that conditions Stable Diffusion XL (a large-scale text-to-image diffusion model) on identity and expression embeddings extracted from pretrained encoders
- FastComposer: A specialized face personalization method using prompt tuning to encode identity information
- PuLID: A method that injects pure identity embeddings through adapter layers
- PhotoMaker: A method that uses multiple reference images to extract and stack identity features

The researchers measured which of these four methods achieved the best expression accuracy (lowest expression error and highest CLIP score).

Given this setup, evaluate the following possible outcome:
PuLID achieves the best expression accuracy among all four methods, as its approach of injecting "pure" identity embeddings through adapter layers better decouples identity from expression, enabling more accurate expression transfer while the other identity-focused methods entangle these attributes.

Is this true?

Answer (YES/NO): NO